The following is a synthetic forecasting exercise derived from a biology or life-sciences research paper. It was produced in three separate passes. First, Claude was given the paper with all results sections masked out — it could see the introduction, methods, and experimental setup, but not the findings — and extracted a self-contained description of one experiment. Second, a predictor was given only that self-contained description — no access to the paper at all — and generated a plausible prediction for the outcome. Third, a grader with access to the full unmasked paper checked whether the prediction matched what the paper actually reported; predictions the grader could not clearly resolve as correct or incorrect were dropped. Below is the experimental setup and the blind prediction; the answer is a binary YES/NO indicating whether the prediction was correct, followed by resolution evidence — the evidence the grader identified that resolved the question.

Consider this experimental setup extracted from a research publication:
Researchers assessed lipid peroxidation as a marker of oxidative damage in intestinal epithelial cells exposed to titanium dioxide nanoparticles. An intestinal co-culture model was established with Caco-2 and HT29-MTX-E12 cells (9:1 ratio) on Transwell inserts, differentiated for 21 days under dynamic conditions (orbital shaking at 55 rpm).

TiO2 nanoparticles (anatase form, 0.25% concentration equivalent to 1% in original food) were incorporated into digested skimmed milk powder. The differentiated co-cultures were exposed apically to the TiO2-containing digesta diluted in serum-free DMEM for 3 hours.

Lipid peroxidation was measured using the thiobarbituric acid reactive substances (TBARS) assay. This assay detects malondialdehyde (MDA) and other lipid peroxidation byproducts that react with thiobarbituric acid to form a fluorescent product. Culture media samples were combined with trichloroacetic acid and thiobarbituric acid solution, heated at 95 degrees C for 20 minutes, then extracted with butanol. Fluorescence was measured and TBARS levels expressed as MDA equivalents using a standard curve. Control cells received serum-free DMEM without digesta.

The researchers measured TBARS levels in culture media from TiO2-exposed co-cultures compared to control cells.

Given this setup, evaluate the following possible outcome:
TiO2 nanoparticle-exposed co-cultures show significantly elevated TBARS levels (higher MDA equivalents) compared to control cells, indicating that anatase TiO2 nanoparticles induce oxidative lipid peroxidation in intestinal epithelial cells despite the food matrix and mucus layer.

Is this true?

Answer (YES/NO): YES